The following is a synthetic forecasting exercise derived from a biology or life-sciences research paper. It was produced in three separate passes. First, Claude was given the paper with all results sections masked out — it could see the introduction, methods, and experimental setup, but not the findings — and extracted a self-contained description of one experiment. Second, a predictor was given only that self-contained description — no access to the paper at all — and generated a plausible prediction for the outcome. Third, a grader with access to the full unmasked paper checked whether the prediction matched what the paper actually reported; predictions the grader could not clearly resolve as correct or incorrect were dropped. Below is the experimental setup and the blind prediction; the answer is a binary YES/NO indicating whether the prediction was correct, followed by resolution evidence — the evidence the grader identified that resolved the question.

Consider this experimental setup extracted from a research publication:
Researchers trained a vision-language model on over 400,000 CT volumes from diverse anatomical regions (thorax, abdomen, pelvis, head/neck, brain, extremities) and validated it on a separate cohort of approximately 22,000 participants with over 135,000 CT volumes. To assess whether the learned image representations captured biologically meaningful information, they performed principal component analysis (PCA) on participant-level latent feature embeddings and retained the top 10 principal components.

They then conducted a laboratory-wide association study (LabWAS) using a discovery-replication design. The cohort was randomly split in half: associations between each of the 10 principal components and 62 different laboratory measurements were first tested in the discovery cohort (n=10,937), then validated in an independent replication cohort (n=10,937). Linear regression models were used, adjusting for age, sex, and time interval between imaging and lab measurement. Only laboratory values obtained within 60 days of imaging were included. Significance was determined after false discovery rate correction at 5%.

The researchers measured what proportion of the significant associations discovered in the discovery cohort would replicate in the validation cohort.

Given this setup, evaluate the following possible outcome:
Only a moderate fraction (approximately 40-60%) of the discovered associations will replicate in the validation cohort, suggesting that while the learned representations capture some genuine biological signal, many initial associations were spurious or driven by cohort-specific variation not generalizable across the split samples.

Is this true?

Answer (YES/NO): NO